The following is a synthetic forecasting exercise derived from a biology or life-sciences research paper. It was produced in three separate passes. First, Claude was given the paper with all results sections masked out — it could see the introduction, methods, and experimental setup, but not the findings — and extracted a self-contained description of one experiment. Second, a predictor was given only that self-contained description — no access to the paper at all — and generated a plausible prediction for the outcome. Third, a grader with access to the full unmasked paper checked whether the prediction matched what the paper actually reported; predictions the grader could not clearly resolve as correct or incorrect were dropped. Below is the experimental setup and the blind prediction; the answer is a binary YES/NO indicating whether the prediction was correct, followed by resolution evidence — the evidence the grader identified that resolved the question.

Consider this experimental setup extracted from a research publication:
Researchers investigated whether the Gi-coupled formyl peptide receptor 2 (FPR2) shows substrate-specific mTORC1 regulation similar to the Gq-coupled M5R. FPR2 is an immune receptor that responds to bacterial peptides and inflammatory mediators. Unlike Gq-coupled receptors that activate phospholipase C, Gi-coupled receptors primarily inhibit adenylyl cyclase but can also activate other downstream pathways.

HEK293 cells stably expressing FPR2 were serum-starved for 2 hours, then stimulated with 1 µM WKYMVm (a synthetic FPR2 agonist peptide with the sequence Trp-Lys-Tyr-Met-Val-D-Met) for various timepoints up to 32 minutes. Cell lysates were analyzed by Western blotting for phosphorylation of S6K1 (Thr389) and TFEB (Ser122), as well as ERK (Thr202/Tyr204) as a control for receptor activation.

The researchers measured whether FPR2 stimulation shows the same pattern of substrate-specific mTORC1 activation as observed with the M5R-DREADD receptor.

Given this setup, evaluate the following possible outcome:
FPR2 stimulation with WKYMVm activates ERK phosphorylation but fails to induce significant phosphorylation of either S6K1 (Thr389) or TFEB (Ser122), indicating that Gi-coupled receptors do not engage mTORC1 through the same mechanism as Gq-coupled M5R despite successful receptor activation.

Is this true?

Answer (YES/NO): NO